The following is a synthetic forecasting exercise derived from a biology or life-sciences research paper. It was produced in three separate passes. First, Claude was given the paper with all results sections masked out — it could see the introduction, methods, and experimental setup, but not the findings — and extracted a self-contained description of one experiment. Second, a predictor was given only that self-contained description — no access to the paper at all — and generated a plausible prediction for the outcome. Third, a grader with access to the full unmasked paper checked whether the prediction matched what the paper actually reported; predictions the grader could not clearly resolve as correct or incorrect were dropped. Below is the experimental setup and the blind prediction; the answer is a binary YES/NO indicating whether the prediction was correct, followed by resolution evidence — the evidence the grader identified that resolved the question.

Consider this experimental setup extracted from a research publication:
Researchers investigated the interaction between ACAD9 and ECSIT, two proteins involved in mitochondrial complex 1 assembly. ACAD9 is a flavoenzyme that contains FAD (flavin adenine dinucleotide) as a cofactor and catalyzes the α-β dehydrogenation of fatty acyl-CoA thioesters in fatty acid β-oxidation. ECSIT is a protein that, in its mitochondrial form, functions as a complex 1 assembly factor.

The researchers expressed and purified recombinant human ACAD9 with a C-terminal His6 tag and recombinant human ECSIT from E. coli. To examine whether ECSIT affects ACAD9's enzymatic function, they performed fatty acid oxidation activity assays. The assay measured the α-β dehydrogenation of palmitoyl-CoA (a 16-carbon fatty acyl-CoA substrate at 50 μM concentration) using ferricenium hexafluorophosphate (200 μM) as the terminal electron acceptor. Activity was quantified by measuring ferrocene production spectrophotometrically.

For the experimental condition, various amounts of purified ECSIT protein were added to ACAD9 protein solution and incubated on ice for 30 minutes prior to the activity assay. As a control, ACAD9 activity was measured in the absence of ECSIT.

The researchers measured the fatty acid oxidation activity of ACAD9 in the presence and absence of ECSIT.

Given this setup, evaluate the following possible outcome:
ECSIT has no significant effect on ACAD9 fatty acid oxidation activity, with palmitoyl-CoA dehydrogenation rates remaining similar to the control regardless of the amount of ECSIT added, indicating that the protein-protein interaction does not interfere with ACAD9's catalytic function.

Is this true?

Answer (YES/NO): NO